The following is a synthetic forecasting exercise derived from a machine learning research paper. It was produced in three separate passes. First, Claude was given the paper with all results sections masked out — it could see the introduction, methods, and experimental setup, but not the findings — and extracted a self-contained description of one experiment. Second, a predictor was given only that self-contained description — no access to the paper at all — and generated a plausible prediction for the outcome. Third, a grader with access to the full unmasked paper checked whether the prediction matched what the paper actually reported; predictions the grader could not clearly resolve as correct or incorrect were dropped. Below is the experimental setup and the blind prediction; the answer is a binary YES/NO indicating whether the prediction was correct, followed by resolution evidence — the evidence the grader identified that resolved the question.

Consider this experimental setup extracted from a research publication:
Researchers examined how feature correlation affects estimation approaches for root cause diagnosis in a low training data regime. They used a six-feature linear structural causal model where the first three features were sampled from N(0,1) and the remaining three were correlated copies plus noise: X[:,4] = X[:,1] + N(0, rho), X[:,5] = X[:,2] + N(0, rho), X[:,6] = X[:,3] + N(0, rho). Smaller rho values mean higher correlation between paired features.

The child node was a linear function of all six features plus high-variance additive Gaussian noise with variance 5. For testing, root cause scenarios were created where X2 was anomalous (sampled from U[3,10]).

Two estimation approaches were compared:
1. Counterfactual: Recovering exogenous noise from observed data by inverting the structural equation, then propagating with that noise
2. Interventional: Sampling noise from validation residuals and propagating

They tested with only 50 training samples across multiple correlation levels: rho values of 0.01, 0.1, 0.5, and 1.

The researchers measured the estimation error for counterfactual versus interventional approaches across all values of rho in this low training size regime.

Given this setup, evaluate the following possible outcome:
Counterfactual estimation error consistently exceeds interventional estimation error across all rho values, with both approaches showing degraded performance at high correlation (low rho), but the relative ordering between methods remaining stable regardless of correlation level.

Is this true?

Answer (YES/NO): NO